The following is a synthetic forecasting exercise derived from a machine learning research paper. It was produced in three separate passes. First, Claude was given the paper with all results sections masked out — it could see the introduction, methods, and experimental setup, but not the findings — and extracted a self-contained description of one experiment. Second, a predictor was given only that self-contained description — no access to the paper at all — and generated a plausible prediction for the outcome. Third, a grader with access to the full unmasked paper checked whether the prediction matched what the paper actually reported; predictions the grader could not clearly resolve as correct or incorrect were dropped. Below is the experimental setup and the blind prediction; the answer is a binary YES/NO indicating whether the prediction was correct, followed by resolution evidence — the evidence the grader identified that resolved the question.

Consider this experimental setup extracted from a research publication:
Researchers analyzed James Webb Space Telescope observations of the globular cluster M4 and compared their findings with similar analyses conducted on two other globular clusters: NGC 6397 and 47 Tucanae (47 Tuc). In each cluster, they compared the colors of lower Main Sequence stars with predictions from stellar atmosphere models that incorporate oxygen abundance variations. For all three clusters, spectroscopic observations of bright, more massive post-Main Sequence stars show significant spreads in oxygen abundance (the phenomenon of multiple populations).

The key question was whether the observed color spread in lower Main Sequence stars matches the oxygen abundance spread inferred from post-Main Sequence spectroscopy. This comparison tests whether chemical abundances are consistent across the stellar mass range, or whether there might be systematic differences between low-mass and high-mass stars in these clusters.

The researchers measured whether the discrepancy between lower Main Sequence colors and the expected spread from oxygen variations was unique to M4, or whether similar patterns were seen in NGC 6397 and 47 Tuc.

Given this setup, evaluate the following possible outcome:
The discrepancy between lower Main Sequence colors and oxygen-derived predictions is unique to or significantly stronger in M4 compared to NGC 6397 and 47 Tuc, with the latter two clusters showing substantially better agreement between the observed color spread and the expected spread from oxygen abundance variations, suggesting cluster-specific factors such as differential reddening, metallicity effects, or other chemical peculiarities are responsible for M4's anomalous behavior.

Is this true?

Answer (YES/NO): NO